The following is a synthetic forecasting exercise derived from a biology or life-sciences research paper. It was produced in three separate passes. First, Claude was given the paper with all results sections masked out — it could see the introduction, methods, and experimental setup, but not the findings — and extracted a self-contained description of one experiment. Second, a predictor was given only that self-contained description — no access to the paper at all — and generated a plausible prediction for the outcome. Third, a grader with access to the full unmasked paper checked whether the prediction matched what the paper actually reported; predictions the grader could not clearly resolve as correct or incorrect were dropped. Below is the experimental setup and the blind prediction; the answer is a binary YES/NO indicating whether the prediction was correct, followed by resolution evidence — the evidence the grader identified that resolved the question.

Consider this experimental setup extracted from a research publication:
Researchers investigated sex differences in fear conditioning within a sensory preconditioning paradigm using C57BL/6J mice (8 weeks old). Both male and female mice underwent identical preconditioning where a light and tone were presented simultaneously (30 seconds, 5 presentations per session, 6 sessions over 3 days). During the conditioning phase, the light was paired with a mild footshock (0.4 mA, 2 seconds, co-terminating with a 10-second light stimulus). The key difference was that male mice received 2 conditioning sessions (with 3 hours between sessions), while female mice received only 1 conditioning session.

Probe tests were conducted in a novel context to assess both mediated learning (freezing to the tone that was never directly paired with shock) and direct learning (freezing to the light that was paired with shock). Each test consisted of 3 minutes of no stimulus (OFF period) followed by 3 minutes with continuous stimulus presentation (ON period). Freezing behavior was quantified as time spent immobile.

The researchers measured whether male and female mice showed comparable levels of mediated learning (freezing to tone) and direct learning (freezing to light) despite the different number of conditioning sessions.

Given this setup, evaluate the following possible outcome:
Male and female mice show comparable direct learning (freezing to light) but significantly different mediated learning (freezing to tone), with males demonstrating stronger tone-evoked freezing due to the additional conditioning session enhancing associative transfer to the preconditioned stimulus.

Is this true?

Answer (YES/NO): NO